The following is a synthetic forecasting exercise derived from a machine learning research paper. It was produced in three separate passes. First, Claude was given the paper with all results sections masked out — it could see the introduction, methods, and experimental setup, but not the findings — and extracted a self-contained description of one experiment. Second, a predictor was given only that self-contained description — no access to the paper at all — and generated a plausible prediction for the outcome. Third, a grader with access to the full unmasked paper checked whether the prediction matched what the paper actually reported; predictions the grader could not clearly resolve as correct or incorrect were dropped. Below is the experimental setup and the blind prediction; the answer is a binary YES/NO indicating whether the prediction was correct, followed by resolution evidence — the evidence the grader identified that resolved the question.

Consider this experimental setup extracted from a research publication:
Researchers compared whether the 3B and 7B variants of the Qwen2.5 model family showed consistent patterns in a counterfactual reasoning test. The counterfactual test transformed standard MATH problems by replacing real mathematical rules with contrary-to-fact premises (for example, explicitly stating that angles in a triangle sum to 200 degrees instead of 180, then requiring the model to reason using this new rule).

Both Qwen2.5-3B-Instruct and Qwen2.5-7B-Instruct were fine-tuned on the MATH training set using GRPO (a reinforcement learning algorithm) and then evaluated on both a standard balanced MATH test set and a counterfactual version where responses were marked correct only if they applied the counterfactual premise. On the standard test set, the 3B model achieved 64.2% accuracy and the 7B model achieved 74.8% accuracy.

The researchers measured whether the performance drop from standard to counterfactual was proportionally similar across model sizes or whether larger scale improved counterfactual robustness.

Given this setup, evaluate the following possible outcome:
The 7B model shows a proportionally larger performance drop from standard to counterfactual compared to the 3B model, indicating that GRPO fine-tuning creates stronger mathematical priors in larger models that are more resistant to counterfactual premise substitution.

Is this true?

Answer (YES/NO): NO